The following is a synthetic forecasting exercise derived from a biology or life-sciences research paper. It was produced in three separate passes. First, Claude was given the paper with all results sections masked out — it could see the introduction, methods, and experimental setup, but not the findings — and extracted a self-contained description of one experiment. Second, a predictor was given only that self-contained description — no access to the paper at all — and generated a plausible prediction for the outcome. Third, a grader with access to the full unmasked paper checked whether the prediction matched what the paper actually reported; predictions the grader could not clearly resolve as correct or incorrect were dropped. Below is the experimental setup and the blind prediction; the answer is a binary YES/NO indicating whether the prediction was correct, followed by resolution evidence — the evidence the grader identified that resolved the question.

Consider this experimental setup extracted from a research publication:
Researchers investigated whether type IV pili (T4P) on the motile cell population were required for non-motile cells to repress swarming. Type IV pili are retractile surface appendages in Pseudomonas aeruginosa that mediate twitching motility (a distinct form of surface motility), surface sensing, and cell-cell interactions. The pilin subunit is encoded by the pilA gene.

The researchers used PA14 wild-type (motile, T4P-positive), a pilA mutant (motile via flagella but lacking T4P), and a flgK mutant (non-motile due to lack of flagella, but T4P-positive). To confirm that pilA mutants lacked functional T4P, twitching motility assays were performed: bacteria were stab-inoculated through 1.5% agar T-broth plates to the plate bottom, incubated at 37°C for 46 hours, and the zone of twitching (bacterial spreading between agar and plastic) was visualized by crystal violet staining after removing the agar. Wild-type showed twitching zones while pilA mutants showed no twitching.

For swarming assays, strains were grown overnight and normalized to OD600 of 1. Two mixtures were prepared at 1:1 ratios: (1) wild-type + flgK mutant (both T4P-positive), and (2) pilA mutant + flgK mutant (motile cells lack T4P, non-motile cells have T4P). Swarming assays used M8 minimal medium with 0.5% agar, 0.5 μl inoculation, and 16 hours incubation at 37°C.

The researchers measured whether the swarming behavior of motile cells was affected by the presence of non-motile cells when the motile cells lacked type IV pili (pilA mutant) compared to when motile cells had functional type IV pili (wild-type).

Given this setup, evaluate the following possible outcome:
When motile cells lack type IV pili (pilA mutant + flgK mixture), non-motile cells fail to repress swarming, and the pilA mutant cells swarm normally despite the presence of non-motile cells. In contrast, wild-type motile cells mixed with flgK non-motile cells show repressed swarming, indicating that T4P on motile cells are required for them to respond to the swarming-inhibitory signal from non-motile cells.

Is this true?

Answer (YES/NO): YES